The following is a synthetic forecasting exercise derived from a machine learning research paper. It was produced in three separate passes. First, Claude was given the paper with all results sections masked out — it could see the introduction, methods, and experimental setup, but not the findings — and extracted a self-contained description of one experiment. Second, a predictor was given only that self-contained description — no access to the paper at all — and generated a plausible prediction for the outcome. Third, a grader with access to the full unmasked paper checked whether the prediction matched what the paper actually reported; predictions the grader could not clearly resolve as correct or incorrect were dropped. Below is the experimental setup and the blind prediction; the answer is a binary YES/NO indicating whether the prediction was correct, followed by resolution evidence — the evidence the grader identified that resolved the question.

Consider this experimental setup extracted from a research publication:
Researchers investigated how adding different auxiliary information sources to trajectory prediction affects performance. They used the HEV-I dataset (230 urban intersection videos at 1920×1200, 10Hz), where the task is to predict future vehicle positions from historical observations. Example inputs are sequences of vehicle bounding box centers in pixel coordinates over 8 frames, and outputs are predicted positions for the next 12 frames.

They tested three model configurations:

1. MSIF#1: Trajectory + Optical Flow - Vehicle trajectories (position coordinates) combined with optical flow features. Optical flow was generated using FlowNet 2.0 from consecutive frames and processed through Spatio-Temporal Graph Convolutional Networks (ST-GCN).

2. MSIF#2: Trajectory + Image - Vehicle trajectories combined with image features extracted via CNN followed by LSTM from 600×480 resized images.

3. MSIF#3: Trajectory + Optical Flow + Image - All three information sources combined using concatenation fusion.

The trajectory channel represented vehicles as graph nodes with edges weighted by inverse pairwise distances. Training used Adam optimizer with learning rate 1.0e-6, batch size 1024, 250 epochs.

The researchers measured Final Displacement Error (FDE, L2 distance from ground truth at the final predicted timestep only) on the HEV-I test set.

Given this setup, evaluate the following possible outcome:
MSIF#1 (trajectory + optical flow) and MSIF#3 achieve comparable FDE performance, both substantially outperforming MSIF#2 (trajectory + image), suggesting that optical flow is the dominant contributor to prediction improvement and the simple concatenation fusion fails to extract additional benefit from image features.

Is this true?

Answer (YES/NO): NO